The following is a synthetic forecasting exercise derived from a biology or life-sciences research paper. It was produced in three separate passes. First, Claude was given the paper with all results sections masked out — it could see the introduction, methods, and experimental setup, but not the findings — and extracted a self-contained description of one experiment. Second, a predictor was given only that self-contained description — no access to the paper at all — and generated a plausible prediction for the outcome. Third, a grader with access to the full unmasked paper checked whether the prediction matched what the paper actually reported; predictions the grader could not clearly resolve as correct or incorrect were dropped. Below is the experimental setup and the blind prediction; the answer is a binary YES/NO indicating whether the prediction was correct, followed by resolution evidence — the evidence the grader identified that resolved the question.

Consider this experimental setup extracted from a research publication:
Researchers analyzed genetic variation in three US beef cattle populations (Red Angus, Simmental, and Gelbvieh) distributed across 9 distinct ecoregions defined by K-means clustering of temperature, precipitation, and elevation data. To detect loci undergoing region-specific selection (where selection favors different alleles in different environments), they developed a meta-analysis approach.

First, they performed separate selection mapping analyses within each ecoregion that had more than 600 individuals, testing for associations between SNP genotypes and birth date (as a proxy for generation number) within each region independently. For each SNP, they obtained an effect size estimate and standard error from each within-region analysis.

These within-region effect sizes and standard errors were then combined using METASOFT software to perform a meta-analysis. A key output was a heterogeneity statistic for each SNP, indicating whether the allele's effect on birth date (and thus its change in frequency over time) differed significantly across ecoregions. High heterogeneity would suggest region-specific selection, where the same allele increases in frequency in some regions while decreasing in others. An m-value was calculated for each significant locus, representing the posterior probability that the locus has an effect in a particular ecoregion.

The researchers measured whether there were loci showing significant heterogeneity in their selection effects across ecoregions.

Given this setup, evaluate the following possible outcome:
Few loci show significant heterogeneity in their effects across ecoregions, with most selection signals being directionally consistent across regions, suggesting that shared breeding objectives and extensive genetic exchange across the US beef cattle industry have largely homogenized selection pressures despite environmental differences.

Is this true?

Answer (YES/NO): NO